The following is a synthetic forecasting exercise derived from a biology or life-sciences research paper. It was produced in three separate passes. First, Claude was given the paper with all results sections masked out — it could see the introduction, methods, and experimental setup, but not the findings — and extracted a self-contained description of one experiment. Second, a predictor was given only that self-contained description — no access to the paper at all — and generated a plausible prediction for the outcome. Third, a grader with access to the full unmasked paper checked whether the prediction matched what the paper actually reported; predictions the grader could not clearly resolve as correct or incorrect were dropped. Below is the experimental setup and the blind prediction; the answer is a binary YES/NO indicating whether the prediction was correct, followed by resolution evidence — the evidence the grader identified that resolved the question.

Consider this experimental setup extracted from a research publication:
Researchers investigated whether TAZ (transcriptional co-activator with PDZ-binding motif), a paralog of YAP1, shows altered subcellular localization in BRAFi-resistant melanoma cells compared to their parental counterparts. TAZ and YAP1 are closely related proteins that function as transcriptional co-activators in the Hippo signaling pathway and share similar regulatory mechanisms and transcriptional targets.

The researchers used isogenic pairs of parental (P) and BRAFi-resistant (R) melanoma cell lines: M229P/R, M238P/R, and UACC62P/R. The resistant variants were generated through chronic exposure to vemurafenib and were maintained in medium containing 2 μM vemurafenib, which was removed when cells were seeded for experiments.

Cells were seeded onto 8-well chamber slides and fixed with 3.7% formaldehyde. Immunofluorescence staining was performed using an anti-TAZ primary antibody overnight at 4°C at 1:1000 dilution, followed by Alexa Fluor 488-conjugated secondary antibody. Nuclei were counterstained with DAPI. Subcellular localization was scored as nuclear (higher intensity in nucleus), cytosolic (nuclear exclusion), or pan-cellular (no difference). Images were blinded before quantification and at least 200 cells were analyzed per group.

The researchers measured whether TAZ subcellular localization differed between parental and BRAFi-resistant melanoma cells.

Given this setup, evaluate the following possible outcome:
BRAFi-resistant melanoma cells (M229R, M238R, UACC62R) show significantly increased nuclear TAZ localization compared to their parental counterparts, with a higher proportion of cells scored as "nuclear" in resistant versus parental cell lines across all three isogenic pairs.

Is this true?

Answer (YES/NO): YES